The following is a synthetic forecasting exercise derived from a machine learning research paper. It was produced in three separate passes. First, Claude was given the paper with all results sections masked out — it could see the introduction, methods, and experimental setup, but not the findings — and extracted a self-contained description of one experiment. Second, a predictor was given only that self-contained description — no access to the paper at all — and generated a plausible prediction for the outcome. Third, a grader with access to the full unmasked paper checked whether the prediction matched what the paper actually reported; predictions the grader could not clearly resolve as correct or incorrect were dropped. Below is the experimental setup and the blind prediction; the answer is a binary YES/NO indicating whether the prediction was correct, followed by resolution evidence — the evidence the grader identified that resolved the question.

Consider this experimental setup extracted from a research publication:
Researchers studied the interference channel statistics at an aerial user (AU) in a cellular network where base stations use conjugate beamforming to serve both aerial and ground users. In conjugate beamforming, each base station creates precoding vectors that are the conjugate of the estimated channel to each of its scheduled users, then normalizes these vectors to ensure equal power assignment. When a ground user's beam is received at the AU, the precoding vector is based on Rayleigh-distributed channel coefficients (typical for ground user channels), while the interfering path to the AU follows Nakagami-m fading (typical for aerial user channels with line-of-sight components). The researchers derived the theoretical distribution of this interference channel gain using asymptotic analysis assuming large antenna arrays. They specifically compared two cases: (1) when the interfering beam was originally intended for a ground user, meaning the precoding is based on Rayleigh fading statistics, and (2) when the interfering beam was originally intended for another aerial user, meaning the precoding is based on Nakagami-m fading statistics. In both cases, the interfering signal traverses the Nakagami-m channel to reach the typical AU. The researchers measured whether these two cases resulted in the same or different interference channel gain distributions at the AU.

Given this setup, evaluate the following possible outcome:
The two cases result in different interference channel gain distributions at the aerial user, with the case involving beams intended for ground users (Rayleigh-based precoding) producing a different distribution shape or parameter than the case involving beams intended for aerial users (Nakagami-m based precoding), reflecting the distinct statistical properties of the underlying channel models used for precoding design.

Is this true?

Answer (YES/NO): NO